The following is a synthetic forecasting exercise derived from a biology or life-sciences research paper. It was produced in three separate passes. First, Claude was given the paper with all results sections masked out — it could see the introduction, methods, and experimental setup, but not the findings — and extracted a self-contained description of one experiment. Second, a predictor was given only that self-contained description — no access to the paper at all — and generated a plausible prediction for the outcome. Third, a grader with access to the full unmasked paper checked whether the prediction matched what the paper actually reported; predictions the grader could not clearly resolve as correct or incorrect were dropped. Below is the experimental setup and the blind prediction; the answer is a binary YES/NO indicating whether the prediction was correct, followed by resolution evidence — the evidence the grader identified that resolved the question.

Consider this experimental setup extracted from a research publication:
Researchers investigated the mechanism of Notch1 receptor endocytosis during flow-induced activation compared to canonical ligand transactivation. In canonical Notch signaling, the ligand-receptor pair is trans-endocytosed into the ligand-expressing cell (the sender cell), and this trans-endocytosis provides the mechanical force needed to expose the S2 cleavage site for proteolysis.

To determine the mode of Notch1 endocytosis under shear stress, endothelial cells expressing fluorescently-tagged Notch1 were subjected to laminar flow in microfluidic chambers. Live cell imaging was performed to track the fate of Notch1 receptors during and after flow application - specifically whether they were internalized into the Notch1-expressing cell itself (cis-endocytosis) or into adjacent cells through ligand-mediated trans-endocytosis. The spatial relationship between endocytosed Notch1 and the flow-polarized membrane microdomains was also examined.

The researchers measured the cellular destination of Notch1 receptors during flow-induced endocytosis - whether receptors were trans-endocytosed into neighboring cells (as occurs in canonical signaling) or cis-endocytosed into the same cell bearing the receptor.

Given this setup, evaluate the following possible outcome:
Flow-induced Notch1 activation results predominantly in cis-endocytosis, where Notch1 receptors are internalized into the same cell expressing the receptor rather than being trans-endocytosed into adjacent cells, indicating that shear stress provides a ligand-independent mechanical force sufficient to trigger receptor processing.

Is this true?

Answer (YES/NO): NO